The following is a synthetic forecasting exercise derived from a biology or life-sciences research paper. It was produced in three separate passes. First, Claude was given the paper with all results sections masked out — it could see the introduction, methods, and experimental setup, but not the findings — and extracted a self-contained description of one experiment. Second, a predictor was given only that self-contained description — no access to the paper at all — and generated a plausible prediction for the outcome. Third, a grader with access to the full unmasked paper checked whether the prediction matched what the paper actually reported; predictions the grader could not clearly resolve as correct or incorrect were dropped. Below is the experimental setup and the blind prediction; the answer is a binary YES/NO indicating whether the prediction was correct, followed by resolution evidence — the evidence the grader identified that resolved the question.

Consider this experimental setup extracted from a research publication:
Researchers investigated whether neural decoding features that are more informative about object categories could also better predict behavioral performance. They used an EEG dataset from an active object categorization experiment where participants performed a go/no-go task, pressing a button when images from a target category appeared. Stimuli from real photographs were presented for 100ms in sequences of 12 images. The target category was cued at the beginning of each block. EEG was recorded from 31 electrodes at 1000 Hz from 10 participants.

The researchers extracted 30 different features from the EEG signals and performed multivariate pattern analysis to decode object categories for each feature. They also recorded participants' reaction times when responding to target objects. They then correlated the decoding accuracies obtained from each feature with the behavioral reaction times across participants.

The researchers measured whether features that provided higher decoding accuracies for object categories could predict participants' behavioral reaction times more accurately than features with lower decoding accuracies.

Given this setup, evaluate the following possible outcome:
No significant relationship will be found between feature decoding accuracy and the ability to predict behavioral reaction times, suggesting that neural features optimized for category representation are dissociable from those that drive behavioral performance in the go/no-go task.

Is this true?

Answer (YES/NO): NO